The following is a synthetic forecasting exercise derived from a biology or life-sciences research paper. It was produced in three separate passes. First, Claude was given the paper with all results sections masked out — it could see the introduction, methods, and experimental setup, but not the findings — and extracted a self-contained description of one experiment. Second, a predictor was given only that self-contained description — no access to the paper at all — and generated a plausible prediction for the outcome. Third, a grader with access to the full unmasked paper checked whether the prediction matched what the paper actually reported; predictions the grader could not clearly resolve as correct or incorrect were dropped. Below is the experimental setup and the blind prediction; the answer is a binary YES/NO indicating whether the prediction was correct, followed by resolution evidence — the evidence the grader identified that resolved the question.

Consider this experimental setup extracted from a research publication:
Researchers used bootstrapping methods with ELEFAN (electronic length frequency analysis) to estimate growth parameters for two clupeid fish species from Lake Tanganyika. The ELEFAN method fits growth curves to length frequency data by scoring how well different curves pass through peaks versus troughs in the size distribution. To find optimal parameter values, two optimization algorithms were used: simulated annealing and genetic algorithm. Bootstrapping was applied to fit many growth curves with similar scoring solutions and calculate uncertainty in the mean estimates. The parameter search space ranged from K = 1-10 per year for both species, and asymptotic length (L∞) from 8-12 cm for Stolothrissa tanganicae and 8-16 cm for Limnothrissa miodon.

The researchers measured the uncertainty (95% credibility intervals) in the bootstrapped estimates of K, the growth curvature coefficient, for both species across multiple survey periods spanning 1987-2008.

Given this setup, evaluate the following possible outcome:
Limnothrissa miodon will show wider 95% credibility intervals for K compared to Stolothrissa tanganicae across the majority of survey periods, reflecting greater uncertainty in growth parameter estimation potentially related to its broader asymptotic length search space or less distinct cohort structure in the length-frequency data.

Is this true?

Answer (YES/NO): NO